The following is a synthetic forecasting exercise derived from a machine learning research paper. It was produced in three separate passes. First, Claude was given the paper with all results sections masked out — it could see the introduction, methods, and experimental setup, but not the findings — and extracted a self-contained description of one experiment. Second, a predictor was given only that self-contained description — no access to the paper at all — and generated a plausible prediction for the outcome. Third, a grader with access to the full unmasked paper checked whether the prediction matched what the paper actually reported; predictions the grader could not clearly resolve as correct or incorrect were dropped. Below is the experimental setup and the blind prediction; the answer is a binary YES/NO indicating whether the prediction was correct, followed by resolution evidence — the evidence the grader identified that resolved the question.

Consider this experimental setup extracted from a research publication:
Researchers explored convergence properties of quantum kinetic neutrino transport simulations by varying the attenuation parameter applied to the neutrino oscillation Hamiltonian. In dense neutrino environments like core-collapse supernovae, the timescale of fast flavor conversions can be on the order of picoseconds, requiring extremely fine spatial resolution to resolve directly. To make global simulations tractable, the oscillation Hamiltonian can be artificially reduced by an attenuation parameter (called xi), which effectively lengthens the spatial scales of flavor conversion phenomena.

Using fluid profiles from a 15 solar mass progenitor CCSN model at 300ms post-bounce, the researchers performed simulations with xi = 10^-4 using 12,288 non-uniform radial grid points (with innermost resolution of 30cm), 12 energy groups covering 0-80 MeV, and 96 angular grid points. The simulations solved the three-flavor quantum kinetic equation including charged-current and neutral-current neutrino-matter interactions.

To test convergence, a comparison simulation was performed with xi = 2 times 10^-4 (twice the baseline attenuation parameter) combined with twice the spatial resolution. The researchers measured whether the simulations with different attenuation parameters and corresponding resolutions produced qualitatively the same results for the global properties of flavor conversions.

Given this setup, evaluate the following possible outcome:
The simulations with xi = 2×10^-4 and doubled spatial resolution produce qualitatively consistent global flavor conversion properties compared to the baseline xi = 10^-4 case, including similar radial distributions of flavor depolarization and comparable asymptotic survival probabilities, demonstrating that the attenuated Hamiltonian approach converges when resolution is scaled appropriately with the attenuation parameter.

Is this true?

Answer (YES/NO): YES